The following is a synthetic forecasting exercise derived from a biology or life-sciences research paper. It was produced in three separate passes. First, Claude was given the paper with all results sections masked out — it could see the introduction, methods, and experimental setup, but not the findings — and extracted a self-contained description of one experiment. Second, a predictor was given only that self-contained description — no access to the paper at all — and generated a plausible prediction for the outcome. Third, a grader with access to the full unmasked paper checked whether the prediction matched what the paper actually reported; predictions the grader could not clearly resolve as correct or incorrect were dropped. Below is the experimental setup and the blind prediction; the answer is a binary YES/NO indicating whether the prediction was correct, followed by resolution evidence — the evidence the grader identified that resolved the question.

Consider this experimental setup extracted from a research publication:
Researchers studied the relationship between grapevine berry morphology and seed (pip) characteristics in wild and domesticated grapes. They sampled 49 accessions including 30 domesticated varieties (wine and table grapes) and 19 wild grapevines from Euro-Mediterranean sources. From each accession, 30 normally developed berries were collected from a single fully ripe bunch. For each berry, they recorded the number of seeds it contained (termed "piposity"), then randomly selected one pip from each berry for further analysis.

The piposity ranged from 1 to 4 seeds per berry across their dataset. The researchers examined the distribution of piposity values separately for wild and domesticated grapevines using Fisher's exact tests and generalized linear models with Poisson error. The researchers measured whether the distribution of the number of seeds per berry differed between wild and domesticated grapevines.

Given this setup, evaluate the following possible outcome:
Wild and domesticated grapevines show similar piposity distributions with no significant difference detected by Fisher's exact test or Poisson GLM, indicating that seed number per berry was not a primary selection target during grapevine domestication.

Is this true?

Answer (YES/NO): NO